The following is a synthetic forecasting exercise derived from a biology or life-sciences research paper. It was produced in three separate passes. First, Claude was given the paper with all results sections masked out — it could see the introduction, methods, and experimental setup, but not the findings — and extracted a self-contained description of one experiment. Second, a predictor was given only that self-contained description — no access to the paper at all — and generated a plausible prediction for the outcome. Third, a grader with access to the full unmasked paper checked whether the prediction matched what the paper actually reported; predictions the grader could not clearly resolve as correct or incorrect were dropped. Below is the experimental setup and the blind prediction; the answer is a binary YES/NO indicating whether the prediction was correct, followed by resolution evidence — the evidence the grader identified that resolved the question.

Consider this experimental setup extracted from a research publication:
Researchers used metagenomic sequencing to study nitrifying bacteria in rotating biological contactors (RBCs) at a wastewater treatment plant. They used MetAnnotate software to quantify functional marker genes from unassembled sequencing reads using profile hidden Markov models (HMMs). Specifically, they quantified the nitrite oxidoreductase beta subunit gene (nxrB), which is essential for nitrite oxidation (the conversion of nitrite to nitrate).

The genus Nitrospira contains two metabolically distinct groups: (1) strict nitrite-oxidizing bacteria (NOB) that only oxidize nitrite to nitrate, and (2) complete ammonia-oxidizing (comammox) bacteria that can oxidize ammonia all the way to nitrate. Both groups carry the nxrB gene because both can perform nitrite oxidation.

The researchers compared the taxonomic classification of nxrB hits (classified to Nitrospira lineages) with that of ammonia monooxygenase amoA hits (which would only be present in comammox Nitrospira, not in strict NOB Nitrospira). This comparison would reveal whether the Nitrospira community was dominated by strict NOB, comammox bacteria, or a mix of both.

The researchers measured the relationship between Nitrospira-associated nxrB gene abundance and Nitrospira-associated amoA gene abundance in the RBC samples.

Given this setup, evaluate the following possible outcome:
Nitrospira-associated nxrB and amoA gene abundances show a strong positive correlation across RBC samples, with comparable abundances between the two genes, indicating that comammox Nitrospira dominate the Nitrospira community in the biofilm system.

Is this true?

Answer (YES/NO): NO